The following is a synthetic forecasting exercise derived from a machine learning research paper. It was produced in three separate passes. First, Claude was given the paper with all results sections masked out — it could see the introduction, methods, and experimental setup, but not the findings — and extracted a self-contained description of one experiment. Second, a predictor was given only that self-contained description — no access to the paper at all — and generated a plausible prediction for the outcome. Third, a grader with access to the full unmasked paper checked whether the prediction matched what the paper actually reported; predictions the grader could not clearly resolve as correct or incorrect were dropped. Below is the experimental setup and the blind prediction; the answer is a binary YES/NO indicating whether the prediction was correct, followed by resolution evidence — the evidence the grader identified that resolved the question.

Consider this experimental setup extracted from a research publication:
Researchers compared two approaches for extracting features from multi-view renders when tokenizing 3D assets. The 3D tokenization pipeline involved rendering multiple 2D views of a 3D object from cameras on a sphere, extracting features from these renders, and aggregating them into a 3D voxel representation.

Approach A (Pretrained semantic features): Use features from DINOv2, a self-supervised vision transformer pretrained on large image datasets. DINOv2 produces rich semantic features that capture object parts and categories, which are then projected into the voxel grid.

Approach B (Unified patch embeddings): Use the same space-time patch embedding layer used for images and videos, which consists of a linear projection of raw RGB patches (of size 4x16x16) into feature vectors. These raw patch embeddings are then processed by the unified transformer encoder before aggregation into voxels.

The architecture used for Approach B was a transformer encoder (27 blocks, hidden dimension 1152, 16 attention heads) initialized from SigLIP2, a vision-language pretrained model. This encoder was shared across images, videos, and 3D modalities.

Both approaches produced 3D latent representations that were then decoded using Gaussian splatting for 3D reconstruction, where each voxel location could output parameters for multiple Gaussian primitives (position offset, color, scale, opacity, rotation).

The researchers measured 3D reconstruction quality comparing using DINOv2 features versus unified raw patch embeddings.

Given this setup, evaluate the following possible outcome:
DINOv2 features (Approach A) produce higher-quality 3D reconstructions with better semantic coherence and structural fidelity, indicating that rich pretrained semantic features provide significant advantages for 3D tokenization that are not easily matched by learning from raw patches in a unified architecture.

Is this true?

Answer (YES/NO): NO